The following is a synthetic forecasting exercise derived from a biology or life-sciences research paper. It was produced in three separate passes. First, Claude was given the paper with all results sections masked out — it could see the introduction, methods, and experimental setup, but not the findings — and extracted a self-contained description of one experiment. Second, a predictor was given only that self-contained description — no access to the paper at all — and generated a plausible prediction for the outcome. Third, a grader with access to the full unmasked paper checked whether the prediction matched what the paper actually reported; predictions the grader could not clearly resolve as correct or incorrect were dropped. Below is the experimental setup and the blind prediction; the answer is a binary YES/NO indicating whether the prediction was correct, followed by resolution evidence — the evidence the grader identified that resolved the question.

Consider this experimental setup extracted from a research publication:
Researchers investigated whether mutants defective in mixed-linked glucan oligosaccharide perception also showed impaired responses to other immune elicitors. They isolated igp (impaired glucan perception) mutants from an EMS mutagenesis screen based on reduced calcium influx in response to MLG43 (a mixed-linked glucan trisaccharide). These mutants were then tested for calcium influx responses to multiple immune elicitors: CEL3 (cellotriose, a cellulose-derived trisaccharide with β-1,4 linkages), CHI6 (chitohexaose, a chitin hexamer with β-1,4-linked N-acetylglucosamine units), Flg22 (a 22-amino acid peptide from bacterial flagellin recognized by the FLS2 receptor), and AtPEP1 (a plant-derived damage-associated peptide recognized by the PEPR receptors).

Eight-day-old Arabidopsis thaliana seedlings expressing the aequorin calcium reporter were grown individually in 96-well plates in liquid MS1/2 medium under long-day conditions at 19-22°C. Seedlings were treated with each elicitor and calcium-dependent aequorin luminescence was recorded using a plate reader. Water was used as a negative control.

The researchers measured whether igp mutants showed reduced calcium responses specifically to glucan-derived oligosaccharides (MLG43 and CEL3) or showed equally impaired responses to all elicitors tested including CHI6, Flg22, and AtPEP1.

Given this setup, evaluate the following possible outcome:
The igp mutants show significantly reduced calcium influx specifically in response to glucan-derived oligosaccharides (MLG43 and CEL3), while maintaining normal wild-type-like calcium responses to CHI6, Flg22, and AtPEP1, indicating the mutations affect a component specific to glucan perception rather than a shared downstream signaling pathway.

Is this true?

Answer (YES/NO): YES